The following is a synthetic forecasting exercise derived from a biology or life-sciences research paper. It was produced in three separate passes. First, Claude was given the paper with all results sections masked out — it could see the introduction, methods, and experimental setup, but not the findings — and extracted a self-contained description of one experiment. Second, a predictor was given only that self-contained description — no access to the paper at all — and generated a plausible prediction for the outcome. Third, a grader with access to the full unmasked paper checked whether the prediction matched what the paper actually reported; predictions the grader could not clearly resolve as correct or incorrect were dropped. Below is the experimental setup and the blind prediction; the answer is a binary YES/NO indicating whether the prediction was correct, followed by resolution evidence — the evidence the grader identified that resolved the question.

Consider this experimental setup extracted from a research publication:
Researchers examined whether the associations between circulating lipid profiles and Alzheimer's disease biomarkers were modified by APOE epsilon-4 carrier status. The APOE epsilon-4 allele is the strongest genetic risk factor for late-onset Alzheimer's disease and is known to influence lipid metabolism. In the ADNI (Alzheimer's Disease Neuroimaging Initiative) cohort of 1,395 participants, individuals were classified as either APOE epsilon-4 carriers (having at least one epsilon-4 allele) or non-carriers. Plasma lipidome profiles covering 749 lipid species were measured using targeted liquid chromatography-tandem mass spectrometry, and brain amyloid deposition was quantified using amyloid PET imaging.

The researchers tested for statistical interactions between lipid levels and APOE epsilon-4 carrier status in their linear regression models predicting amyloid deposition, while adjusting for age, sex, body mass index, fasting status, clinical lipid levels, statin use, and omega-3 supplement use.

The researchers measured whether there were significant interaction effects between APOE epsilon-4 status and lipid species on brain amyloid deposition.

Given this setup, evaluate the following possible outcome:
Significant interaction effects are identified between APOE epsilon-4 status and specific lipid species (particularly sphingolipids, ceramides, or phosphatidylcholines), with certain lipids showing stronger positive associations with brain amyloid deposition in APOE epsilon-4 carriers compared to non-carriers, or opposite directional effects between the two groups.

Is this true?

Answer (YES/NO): NO